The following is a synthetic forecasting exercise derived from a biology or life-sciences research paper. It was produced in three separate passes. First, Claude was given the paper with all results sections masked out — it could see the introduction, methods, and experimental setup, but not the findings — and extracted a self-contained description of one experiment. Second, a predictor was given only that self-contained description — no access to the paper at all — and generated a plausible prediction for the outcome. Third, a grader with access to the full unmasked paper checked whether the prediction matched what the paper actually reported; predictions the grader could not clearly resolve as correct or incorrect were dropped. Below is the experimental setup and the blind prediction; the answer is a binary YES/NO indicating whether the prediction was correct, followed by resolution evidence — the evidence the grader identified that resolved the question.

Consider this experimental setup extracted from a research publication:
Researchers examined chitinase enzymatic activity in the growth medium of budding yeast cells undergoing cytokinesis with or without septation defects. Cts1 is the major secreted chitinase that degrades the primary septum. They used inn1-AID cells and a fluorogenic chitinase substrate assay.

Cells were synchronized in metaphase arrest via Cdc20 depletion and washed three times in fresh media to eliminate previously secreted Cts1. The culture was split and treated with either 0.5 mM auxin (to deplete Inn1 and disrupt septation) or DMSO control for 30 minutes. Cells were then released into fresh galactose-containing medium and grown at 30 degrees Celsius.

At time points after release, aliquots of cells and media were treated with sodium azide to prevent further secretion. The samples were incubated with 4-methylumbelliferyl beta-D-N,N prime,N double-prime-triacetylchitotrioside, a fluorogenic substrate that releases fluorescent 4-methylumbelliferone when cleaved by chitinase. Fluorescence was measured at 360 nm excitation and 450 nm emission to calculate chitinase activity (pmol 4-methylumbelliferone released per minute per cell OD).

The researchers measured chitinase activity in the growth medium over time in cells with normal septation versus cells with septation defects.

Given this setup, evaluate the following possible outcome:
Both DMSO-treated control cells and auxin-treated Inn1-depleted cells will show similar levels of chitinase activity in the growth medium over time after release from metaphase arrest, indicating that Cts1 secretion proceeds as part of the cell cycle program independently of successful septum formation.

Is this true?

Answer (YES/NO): NO